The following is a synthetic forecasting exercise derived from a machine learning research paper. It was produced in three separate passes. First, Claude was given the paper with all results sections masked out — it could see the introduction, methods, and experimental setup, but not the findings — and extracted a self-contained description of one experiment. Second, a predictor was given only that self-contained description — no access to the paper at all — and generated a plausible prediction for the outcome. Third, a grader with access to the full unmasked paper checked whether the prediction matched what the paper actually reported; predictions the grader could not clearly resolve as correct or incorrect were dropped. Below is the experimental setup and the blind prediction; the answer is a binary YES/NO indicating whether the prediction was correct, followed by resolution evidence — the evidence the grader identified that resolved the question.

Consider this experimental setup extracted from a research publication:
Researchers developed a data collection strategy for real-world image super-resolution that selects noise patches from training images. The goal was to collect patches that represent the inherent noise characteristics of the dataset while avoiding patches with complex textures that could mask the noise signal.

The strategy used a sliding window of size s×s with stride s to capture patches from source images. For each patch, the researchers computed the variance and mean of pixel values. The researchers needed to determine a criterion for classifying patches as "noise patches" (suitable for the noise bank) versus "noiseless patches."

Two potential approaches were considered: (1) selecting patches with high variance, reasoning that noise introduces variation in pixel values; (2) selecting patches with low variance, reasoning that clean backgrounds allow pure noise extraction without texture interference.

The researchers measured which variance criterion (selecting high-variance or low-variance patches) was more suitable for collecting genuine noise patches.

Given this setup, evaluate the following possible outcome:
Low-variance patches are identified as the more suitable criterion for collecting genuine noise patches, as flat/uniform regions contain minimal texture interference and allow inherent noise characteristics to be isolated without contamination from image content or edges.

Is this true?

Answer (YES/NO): YES